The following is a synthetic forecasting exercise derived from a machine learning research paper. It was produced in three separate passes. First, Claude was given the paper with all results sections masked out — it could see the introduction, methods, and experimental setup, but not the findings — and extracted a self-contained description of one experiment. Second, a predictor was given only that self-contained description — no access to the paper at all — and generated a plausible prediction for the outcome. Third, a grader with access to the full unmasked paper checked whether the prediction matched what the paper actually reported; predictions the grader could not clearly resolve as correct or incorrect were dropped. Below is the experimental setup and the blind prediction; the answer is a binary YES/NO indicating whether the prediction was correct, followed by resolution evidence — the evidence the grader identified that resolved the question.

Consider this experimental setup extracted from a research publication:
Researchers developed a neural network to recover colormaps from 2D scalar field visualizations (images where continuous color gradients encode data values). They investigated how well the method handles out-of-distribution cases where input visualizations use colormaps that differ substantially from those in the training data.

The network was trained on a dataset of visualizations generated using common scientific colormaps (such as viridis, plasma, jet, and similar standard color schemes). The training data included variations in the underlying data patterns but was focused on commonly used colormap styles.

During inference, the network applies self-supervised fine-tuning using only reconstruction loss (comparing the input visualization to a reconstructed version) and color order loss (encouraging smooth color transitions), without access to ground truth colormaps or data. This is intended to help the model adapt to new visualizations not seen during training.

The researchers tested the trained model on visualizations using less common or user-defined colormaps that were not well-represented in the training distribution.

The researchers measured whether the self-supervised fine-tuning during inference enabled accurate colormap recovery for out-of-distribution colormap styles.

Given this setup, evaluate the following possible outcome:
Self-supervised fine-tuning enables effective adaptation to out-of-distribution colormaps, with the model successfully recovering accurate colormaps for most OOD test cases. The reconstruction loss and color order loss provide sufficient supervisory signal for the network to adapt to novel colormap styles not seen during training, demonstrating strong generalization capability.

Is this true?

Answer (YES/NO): NO